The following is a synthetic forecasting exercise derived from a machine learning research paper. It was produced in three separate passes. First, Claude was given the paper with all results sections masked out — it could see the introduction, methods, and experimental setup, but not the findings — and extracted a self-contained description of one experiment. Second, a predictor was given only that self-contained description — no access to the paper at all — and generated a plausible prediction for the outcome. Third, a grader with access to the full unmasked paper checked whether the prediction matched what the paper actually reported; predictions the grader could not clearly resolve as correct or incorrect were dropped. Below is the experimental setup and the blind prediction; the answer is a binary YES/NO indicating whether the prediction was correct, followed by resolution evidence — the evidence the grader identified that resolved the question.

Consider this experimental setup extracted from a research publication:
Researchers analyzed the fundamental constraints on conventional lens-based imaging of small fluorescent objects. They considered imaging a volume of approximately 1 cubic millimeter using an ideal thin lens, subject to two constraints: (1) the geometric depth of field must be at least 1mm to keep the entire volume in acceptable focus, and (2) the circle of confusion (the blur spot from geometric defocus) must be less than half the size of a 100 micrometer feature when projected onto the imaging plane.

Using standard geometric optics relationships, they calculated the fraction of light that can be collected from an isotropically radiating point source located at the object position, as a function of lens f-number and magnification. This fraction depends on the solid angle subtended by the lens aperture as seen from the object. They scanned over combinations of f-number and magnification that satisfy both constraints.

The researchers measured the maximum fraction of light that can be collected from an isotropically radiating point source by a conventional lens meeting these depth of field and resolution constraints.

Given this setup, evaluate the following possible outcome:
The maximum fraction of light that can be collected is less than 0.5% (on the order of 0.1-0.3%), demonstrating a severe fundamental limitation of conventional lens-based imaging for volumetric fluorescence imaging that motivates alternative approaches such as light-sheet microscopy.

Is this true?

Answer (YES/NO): YES